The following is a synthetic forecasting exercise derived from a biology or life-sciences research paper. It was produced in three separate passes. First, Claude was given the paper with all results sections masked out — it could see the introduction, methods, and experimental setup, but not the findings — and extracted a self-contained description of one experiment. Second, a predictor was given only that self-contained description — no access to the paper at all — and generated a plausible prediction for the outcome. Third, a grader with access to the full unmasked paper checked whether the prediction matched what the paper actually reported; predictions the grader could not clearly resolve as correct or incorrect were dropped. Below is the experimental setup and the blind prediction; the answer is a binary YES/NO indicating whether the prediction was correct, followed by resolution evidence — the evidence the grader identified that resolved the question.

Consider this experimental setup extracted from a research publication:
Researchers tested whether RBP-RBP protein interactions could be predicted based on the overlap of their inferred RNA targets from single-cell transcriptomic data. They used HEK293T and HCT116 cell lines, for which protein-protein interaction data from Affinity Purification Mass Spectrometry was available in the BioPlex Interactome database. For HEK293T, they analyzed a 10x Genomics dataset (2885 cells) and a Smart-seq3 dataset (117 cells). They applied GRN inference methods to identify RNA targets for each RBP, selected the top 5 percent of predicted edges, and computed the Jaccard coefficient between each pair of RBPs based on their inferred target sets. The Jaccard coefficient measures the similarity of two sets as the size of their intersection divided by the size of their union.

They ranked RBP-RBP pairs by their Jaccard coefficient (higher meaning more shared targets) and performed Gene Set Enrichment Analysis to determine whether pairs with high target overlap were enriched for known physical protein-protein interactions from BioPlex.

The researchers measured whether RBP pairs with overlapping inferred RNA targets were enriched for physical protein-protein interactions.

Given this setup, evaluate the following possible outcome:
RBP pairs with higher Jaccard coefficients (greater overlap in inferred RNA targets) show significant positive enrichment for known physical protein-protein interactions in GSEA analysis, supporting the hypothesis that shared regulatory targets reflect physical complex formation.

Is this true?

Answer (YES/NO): YES